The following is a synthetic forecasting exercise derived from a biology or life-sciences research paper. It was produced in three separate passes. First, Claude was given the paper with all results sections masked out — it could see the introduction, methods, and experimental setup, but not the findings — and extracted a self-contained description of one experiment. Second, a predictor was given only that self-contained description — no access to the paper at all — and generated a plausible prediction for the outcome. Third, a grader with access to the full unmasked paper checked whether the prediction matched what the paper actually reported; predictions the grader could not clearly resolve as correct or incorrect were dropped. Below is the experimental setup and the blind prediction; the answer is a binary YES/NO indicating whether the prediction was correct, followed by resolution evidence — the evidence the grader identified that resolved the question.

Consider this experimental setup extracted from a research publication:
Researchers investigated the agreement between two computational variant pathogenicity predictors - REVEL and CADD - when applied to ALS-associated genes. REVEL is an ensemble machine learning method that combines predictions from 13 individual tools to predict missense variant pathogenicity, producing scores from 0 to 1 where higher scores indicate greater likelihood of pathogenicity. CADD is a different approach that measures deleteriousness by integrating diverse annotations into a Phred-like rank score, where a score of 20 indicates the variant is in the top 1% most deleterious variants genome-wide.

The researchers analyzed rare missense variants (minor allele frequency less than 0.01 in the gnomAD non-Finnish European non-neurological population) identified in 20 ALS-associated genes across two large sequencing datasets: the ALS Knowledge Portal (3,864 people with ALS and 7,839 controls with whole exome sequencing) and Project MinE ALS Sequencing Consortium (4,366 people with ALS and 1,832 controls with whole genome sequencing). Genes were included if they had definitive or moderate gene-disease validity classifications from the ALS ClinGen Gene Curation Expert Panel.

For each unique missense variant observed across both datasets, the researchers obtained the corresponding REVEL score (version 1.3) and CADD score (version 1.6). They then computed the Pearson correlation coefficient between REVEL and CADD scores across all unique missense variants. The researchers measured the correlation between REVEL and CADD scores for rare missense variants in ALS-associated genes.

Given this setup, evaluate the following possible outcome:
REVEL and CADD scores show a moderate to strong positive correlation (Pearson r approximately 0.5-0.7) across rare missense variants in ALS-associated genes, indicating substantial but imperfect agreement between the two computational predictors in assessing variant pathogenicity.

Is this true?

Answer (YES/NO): YES